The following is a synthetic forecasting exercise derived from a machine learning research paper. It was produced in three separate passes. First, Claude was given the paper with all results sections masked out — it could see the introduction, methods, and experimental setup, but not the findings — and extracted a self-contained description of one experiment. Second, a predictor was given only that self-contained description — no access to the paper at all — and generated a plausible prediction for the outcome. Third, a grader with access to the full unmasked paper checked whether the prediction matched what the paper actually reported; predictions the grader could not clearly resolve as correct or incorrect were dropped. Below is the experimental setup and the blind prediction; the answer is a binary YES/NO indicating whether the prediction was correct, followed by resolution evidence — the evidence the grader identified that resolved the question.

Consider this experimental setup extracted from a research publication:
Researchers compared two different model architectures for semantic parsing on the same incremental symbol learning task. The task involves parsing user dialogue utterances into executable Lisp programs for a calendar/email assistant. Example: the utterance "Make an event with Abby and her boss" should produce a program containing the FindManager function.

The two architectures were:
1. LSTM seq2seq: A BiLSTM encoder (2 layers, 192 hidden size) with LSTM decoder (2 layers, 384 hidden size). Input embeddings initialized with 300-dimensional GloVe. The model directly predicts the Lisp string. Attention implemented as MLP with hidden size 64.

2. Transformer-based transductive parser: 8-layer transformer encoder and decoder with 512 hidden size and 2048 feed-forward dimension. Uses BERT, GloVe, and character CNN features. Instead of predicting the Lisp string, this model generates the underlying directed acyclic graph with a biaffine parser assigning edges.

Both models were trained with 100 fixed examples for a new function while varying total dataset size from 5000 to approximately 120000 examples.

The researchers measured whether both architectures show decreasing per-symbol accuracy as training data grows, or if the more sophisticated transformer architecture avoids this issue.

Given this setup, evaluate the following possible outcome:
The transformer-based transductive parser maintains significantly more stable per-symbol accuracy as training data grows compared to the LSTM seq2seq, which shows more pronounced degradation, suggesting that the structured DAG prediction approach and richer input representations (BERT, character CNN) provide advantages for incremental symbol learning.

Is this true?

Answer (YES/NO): NO